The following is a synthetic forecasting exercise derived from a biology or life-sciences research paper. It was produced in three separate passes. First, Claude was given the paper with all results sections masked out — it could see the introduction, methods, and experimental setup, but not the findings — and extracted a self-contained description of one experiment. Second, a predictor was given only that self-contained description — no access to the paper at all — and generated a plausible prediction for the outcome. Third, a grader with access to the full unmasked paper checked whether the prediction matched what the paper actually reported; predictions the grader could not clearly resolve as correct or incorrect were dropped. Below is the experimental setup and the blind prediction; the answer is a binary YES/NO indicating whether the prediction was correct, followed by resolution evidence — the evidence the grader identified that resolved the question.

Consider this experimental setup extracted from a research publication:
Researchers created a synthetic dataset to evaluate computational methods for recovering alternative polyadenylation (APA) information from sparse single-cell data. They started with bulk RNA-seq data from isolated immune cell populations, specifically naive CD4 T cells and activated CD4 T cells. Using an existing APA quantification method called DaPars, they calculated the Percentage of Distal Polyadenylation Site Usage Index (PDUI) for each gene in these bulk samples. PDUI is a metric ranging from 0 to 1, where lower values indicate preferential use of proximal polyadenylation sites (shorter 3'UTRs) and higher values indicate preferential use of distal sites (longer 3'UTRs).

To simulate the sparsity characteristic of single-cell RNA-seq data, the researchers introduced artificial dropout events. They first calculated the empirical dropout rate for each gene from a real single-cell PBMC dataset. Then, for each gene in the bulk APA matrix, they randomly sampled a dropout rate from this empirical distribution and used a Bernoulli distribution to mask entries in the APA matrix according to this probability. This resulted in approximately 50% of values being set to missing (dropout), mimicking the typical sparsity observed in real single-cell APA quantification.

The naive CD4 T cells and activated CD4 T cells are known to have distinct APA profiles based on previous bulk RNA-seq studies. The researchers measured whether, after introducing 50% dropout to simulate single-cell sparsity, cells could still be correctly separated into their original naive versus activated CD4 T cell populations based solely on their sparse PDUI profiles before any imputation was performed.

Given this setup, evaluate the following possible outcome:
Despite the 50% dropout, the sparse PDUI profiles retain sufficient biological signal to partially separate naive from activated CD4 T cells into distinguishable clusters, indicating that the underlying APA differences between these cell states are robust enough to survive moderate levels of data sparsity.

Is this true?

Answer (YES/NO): NO